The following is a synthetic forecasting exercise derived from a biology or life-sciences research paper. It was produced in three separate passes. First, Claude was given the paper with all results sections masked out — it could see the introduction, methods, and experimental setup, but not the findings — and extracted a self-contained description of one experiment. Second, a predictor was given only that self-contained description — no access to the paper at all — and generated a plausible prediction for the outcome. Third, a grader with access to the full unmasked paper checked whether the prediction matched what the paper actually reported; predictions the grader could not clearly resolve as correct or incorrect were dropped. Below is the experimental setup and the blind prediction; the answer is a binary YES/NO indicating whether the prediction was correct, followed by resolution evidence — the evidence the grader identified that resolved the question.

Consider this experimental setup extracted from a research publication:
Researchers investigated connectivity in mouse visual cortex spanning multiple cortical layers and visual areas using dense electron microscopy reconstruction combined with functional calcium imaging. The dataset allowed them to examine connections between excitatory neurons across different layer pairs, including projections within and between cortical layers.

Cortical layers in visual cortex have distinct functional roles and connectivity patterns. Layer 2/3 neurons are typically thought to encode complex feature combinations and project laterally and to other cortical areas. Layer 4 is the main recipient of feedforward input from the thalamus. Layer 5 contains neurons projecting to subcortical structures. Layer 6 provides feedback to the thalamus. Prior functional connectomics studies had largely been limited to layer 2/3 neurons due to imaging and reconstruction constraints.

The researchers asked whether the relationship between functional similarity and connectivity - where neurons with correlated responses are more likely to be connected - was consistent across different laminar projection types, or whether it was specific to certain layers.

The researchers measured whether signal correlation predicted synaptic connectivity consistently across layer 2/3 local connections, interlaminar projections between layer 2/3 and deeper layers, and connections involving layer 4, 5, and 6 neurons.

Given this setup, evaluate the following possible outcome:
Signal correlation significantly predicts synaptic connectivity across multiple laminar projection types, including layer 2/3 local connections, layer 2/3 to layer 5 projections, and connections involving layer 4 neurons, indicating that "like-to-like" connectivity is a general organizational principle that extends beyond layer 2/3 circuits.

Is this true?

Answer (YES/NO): YES